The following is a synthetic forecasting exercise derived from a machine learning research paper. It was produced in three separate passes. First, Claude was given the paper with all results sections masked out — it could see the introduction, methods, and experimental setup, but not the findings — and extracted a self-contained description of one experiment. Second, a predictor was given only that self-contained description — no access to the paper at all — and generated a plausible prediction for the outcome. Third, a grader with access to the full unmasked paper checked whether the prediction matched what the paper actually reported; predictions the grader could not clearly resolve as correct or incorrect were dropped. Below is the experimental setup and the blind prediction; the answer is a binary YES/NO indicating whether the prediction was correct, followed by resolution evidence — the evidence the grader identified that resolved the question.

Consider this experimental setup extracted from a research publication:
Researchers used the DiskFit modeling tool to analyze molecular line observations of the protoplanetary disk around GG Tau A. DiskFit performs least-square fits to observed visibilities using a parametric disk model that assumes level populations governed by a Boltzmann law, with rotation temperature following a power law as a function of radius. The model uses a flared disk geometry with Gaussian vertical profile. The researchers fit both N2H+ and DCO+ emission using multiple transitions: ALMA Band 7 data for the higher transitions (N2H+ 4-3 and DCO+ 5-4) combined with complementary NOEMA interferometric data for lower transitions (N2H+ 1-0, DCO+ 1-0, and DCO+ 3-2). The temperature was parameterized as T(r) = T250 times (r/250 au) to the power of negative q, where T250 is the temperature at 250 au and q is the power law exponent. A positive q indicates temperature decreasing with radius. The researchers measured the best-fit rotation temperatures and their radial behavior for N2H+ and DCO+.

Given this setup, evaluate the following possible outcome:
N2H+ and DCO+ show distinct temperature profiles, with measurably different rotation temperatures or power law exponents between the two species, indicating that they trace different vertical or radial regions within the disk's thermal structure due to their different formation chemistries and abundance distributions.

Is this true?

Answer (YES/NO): YES